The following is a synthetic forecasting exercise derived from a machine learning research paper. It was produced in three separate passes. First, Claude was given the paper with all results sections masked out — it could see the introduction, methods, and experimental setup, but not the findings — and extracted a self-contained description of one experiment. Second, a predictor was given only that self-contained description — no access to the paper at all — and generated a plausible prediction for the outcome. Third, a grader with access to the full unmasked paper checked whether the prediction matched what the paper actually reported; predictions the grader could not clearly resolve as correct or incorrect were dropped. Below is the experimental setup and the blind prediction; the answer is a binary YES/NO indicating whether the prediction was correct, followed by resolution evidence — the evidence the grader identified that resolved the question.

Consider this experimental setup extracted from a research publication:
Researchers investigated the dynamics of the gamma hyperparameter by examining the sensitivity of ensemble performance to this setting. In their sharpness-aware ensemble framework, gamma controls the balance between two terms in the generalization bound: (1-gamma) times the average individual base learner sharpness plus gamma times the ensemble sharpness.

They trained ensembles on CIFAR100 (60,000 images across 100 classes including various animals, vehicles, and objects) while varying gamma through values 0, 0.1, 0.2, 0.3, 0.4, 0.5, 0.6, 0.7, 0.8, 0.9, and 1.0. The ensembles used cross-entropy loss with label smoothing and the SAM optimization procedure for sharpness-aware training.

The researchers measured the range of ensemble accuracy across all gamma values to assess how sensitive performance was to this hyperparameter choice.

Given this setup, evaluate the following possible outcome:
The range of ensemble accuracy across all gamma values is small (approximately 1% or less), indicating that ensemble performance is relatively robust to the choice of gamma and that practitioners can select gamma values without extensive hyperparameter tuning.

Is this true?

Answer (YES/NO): NO